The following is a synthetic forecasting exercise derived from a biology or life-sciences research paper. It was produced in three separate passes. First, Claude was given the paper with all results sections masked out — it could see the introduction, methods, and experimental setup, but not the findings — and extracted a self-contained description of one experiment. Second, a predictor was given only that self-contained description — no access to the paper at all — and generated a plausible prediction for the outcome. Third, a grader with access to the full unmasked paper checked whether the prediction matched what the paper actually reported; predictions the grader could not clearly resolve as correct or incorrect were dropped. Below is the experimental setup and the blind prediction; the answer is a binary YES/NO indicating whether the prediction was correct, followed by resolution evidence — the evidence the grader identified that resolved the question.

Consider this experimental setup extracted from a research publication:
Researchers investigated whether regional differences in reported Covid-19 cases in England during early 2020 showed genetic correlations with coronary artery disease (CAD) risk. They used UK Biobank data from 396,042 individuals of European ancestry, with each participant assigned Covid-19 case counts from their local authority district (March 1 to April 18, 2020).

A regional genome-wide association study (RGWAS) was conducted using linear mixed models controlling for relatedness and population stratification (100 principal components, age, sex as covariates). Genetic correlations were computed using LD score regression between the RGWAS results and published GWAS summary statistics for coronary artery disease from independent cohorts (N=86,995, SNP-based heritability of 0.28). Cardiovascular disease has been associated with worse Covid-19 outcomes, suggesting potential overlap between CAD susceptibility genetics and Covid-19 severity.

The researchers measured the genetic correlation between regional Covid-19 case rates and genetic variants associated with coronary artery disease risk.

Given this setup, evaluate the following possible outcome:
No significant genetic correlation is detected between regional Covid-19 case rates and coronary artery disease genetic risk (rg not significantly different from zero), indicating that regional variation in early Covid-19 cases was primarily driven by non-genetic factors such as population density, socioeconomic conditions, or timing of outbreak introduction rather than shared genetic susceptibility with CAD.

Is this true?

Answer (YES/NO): NO